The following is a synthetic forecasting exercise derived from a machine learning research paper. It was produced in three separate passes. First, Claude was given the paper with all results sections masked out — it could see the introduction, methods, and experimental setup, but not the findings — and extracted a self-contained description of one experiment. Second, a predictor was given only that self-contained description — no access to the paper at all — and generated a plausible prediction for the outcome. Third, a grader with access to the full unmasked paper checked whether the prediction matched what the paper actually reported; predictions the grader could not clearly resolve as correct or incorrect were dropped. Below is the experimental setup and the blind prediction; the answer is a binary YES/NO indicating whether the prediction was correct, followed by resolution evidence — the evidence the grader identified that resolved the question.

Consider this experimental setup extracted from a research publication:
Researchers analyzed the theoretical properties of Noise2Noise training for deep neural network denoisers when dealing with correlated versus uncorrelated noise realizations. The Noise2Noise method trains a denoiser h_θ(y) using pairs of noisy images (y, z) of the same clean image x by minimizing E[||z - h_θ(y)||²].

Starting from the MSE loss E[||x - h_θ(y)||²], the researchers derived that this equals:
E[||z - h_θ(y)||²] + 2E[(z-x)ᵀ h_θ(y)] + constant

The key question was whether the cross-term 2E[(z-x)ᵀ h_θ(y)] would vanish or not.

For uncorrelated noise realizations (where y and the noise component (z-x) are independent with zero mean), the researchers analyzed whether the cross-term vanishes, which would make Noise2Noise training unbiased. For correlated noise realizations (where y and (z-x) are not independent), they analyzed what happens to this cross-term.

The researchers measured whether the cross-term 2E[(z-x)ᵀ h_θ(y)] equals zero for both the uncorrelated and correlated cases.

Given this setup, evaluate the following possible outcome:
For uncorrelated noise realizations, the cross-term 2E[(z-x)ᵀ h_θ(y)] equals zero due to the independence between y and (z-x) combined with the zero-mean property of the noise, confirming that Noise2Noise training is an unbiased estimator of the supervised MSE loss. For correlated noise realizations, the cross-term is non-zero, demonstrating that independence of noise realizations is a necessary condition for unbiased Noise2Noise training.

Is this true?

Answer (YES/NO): YES